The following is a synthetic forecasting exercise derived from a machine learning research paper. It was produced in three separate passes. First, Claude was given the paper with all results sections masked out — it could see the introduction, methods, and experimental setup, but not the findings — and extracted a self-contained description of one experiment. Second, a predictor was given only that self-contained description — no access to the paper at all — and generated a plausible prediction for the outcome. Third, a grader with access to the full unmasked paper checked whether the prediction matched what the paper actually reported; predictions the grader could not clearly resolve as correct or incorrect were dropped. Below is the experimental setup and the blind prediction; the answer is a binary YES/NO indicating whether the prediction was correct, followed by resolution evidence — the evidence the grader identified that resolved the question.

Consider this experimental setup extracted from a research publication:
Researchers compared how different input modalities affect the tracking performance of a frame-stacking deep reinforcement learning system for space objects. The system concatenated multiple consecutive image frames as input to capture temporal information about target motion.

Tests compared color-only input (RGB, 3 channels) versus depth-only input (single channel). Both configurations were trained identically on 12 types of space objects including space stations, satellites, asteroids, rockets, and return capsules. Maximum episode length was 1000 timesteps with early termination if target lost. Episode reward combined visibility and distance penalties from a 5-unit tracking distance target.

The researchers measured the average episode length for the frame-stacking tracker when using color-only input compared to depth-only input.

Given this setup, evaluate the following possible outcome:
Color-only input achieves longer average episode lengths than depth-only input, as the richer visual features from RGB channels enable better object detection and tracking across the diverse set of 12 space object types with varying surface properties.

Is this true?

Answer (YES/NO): NO